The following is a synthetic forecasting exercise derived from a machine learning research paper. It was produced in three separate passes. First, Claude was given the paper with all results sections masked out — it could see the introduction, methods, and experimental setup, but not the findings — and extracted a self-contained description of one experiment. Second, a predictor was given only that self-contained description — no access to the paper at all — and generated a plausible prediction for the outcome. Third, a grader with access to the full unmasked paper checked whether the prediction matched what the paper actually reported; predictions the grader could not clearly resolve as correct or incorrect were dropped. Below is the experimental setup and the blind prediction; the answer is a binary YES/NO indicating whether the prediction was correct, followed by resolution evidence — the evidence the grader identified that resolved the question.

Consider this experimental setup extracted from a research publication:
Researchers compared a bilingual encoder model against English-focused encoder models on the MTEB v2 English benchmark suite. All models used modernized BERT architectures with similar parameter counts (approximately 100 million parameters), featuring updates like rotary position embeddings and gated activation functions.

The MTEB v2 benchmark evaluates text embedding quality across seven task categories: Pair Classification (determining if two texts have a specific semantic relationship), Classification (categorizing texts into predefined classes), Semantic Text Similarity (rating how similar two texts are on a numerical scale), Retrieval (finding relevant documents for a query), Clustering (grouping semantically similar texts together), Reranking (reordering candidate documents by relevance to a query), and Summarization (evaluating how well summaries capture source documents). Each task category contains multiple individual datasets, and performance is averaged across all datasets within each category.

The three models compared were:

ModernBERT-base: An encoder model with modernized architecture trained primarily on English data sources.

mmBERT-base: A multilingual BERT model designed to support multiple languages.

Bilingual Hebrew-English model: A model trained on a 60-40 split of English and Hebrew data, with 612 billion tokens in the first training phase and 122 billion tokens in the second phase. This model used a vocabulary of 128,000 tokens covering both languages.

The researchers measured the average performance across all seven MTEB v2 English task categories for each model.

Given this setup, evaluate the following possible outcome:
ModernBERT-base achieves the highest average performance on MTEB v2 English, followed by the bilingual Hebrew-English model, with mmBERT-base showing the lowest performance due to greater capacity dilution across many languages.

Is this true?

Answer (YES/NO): NO